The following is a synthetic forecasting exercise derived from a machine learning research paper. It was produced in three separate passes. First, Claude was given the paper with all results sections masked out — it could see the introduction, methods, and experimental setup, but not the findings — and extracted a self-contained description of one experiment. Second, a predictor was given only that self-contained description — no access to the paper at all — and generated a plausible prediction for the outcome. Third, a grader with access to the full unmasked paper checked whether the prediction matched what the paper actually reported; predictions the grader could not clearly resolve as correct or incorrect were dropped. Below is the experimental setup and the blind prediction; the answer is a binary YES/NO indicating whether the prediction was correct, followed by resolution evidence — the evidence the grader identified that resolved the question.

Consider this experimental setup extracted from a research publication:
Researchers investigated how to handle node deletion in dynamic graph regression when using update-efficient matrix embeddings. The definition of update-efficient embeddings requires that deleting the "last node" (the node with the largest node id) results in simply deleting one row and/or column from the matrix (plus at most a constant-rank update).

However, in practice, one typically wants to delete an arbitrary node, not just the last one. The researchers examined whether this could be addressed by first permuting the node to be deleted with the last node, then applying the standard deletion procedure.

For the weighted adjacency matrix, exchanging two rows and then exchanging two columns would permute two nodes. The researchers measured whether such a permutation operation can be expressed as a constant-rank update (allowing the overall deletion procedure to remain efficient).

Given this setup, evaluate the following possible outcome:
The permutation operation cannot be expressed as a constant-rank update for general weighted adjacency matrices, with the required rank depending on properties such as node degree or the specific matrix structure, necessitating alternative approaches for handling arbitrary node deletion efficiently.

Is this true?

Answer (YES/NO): NO